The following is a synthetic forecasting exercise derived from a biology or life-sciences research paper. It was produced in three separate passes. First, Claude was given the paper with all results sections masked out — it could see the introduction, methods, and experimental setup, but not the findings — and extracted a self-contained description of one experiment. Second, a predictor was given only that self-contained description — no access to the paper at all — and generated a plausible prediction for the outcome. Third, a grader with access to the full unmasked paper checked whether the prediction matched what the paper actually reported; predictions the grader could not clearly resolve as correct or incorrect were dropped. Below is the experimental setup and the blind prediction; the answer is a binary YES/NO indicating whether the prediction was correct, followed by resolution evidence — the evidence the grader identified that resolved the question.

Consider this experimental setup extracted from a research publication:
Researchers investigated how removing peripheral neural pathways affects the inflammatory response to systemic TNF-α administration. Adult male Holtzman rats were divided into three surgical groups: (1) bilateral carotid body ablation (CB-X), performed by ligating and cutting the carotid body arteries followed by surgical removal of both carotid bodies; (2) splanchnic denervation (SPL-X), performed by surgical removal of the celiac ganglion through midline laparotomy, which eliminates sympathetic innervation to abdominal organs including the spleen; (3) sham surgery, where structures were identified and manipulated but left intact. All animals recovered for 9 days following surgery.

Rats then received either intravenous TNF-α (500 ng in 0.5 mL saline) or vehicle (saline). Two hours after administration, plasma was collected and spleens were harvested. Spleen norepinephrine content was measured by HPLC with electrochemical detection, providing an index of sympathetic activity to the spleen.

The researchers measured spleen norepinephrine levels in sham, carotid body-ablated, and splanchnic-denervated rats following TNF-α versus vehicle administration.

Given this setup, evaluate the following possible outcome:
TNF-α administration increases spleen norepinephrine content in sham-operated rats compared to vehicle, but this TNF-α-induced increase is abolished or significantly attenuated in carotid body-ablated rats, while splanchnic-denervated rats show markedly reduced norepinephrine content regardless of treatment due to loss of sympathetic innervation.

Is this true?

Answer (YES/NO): NO